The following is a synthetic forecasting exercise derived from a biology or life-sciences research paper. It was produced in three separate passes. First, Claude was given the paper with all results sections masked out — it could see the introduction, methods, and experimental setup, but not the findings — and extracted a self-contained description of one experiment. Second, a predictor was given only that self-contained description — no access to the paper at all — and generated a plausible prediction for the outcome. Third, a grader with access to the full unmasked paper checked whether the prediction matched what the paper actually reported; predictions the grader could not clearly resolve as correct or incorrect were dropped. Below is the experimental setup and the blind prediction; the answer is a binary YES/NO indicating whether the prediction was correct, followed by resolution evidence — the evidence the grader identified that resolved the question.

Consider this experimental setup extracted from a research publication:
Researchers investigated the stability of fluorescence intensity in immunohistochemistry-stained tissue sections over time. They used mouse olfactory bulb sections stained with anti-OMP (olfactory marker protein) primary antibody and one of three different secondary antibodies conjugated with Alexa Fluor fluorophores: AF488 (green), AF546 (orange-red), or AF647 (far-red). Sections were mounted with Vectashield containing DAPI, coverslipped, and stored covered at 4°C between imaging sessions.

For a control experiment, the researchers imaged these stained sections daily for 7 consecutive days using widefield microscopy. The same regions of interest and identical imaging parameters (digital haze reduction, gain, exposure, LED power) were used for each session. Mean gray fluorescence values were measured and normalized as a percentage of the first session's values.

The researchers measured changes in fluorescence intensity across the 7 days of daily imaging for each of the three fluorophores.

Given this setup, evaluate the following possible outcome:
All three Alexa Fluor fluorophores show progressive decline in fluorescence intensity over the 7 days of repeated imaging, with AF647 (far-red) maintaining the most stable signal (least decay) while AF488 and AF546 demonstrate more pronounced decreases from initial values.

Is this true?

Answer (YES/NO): NO